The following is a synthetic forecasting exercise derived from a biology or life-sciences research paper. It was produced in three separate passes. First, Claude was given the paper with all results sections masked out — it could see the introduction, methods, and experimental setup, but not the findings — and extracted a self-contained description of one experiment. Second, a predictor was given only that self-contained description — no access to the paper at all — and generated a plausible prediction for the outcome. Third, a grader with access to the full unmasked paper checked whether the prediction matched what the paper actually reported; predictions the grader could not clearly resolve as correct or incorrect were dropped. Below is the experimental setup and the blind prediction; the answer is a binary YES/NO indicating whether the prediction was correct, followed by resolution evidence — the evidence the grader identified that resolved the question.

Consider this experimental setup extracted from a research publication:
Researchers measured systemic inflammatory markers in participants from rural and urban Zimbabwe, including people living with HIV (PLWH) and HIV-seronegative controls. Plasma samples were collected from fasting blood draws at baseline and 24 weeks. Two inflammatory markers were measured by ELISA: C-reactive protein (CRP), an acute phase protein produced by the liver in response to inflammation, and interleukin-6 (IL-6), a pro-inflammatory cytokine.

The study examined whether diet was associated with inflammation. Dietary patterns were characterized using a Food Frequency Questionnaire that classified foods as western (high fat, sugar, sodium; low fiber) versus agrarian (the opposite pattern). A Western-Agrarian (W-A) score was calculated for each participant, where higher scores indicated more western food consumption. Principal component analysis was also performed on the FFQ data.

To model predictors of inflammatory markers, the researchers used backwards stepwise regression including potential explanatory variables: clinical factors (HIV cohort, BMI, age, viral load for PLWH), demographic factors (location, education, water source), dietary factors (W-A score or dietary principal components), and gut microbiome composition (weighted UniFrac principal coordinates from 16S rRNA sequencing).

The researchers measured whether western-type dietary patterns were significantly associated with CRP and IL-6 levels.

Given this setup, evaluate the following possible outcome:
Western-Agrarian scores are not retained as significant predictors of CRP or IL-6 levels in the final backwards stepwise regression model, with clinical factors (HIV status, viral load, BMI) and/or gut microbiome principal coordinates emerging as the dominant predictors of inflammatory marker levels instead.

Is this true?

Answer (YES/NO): NO